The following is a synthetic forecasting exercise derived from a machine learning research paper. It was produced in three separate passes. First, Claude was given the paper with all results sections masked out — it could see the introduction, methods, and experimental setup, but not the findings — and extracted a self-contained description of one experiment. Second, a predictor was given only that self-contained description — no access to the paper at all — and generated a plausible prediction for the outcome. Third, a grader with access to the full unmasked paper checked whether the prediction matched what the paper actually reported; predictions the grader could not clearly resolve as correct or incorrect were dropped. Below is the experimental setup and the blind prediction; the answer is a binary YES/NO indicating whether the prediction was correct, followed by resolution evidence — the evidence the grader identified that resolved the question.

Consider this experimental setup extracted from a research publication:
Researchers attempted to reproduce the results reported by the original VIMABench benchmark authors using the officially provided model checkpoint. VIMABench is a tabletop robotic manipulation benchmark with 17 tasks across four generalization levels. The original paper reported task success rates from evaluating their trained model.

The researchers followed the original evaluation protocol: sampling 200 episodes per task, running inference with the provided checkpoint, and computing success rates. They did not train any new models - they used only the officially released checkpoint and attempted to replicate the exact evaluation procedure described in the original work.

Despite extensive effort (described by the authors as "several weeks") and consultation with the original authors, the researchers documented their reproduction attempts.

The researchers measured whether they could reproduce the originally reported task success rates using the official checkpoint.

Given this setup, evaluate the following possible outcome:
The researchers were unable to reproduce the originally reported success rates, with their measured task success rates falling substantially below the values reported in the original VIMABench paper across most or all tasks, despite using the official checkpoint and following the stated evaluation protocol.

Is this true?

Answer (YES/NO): YES